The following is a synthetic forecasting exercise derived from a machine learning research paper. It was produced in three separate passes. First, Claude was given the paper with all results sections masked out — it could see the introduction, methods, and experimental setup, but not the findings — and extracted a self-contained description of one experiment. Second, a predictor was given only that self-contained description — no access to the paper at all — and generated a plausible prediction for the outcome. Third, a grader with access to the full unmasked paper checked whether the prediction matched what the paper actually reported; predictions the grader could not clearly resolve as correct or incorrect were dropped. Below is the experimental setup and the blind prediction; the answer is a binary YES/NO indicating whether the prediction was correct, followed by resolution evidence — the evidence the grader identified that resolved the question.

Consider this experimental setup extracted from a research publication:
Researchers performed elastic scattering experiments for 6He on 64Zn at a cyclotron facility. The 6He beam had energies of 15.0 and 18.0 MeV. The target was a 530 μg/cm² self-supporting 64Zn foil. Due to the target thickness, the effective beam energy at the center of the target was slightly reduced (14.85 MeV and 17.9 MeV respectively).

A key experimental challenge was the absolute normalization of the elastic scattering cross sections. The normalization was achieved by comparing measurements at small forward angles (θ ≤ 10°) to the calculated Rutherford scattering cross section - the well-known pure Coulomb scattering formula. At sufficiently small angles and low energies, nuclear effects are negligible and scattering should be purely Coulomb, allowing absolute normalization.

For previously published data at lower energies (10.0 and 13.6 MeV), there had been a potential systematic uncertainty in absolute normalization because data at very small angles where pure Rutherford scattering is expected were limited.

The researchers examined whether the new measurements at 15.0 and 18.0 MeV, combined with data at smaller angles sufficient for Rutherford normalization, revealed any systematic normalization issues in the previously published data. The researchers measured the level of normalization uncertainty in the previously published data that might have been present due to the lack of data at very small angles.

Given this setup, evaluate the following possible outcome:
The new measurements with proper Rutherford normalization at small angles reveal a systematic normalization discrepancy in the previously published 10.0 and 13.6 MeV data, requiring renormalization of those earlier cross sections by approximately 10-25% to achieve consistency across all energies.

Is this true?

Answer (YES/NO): NO